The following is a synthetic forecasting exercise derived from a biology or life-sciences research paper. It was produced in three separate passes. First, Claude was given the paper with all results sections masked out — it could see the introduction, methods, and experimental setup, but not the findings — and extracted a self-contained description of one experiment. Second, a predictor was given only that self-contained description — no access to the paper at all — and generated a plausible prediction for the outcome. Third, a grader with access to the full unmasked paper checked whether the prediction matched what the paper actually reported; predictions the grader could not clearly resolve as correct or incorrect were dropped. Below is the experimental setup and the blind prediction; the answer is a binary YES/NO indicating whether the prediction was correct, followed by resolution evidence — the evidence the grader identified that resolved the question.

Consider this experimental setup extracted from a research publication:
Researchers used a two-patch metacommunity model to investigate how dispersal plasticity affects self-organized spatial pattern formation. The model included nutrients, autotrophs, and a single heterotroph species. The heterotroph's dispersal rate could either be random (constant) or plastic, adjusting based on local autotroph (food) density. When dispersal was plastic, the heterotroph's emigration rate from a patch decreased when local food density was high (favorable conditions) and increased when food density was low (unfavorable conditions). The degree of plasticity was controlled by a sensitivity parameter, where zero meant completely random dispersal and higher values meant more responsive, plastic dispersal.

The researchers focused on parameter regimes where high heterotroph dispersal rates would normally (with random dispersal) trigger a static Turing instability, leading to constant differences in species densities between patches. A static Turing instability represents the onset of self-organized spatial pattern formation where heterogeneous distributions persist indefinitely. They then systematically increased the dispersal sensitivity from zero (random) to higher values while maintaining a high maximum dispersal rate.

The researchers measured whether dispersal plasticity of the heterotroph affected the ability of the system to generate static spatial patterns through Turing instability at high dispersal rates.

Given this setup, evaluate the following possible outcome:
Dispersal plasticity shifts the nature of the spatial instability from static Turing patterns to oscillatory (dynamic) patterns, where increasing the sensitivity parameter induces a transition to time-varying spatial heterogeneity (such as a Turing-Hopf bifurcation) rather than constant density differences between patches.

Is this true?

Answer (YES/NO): NO